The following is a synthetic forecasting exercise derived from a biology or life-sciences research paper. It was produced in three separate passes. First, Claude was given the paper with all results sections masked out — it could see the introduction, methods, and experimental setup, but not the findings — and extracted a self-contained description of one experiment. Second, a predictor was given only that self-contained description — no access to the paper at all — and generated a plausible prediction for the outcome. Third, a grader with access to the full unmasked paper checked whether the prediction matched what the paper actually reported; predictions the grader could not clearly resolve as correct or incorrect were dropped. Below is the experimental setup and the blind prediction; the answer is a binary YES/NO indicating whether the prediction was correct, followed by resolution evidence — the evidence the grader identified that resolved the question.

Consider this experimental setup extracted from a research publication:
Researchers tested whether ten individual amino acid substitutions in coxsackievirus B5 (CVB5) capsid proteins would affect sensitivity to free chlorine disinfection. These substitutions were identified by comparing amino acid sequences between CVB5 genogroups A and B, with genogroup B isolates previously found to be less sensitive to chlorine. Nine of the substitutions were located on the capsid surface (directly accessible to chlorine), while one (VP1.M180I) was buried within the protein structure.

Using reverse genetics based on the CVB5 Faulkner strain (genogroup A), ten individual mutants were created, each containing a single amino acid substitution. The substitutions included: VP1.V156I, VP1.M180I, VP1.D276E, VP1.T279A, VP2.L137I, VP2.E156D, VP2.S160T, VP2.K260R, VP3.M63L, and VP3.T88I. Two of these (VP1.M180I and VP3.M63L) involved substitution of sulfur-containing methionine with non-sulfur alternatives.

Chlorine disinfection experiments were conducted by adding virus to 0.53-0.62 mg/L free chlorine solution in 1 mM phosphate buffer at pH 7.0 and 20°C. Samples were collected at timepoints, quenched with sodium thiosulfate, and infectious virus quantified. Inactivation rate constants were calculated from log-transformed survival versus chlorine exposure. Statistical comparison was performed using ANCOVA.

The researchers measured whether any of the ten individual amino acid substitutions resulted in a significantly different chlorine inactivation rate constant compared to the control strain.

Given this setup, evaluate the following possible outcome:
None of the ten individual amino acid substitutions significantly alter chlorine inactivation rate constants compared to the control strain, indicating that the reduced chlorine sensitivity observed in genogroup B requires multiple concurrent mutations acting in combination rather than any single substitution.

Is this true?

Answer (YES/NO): NO